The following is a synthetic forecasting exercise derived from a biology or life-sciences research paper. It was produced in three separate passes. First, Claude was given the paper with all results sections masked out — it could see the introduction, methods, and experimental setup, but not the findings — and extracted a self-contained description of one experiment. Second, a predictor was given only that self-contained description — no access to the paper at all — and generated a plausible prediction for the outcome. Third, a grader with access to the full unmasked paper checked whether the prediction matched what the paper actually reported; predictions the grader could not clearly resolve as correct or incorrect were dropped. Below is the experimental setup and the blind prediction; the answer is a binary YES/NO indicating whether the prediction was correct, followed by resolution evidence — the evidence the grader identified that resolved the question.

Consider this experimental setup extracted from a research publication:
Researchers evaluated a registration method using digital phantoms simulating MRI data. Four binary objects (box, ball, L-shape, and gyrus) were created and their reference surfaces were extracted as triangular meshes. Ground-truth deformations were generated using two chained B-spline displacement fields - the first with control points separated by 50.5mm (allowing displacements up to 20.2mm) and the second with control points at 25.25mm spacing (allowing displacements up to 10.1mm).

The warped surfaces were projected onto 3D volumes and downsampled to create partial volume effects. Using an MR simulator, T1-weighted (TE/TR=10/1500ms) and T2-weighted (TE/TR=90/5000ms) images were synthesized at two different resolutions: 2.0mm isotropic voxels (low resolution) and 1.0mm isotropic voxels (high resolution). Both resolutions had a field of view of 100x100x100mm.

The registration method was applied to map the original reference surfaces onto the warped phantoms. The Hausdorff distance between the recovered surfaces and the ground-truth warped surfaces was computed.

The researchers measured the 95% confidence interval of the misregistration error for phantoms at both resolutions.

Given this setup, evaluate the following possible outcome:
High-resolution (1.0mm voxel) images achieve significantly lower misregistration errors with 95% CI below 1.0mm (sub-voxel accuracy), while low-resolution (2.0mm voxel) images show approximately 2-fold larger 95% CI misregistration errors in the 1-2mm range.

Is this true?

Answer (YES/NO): NO